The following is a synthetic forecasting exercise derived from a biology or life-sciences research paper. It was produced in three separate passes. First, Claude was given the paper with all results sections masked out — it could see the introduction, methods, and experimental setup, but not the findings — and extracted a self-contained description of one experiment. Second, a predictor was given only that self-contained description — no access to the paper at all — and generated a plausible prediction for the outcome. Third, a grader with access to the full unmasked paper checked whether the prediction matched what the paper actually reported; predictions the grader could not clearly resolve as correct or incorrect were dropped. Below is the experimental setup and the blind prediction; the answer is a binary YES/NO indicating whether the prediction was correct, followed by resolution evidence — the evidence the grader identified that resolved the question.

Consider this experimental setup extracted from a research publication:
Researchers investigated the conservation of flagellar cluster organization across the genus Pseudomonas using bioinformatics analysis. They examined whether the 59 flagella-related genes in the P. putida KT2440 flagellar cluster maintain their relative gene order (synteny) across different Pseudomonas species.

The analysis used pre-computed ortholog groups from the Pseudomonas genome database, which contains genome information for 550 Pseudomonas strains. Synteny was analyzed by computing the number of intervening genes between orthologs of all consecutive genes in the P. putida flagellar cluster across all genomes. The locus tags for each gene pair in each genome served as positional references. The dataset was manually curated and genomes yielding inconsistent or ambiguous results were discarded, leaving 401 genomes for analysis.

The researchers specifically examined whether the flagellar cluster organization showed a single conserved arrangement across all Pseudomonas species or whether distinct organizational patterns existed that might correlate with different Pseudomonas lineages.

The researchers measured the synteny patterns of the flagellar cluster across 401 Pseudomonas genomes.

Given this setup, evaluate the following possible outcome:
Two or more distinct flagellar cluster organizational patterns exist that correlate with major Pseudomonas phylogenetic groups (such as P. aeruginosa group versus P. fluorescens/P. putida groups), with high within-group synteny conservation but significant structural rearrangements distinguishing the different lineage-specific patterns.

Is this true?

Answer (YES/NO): YES